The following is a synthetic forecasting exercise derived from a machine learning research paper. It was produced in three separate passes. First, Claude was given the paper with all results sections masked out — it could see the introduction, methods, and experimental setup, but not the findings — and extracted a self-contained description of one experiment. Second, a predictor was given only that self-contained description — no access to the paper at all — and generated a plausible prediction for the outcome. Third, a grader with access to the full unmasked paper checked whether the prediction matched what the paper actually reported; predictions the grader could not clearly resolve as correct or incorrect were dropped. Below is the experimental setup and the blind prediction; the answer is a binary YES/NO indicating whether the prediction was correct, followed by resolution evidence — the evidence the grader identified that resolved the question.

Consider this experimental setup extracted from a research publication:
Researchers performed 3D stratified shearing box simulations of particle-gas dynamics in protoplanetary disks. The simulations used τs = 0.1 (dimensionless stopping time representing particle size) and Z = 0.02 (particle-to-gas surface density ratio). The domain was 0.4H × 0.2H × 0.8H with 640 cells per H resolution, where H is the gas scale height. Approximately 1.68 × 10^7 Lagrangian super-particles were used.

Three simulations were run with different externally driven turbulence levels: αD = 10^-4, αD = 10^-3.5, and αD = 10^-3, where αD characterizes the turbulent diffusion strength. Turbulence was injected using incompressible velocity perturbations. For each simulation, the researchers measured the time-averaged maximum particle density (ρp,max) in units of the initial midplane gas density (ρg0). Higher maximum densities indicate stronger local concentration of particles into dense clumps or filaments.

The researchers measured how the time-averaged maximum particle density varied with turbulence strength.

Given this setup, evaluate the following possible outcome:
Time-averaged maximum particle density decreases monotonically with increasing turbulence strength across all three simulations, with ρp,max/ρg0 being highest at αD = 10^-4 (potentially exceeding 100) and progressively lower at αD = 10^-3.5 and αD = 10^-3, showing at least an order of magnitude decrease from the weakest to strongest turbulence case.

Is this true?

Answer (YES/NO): NO